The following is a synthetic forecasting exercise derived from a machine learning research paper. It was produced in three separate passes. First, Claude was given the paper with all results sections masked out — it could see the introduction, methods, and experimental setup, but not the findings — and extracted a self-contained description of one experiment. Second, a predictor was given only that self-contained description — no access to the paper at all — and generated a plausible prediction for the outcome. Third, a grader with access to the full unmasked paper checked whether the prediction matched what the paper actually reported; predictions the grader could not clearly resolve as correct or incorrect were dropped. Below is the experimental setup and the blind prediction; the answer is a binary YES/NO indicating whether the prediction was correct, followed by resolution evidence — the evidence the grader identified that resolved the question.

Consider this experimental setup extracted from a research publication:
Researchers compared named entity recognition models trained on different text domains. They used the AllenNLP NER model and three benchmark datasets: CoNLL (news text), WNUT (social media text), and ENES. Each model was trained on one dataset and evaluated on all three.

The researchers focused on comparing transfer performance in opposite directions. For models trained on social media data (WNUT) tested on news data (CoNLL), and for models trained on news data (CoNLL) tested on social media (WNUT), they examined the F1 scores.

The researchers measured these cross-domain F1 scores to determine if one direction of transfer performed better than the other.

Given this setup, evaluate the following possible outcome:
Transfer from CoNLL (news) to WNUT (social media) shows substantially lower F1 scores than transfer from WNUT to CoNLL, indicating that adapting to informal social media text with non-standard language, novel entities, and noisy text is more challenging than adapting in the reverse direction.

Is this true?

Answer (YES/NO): YES